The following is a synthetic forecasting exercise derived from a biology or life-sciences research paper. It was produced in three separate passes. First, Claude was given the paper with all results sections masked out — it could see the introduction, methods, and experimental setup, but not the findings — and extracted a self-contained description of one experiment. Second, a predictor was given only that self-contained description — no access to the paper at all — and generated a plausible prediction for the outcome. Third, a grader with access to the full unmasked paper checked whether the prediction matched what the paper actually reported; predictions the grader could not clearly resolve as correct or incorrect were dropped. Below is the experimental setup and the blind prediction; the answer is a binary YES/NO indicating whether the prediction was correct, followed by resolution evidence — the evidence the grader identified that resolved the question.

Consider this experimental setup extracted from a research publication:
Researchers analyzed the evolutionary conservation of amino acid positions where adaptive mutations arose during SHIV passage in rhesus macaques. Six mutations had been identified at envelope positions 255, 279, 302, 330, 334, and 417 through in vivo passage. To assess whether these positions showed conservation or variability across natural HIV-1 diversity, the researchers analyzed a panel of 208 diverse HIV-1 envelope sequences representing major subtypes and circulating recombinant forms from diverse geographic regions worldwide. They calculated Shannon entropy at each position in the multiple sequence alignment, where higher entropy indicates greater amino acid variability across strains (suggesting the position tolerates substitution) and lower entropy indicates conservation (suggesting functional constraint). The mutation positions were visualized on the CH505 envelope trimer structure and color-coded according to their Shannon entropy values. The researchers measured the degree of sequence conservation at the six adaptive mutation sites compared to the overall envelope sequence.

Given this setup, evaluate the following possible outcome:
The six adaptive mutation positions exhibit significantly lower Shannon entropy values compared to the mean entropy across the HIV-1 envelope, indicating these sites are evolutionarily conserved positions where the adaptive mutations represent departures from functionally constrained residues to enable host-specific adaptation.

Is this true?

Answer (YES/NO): YES